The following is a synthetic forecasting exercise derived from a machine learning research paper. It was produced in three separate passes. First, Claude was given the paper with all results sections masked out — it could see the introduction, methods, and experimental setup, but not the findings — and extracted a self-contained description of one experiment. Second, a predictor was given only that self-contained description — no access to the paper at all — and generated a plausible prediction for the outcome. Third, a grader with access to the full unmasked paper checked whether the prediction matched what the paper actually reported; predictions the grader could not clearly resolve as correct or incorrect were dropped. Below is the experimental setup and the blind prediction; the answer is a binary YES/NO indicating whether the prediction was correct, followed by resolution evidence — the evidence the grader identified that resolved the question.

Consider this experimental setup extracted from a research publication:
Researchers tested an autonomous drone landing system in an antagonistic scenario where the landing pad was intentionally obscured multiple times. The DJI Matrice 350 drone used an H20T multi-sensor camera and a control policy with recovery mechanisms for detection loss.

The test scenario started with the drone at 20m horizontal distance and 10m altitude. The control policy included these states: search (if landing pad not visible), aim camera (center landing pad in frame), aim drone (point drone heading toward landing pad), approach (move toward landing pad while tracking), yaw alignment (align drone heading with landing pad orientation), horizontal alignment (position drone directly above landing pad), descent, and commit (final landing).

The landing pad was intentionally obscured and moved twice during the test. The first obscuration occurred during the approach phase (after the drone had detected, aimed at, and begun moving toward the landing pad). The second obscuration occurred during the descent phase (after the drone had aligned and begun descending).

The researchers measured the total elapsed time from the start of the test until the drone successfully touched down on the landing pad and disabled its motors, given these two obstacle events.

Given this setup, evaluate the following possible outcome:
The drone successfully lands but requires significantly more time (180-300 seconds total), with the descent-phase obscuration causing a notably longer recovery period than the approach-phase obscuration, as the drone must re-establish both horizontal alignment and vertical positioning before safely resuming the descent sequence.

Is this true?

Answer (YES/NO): NO